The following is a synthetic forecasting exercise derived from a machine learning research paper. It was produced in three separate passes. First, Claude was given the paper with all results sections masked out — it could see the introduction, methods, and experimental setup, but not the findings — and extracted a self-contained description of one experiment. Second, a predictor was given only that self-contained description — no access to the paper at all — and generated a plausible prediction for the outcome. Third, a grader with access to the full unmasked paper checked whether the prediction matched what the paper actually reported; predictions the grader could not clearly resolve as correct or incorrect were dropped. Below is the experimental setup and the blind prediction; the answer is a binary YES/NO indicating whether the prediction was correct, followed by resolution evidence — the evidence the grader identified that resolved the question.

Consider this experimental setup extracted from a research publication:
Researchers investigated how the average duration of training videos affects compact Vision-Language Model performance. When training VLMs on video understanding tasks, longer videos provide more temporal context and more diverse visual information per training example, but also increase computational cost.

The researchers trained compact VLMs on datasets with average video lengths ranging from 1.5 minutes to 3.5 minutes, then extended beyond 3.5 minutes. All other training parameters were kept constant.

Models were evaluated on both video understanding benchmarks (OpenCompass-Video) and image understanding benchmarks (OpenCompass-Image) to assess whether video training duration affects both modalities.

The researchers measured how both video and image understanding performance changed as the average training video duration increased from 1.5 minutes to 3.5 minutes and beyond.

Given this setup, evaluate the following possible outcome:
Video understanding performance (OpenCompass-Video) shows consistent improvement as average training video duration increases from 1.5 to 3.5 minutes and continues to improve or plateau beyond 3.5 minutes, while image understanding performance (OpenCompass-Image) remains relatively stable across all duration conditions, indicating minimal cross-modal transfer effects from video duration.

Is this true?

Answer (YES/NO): NO